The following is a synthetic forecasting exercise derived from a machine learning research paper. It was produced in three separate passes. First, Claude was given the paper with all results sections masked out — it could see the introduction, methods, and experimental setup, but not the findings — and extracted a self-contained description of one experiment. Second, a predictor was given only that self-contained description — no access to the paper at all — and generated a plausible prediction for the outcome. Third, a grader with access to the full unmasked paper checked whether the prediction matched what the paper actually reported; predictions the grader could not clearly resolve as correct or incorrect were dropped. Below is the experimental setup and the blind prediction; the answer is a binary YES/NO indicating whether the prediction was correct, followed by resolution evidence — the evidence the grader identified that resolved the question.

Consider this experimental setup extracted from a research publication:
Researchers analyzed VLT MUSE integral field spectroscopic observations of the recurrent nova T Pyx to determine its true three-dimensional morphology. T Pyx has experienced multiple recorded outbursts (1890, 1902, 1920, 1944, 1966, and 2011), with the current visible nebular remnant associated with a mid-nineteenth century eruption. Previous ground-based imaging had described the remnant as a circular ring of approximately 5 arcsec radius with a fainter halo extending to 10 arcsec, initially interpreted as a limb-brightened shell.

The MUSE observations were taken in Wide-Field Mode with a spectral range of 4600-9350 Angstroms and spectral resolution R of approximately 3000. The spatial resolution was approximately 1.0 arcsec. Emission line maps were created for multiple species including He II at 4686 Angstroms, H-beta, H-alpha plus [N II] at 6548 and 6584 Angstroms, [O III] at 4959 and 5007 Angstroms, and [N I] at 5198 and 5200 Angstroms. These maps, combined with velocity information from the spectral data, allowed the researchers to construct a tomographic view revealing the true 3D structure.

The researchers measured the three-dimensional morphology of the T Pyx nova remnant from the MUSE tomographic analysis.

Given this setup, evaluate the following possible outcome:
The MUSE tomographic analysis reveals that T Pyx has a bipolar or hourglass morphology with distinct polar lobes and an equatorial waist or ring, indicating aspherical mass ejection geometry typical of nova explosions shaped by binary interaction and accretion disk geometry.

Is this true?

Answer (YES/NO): YES